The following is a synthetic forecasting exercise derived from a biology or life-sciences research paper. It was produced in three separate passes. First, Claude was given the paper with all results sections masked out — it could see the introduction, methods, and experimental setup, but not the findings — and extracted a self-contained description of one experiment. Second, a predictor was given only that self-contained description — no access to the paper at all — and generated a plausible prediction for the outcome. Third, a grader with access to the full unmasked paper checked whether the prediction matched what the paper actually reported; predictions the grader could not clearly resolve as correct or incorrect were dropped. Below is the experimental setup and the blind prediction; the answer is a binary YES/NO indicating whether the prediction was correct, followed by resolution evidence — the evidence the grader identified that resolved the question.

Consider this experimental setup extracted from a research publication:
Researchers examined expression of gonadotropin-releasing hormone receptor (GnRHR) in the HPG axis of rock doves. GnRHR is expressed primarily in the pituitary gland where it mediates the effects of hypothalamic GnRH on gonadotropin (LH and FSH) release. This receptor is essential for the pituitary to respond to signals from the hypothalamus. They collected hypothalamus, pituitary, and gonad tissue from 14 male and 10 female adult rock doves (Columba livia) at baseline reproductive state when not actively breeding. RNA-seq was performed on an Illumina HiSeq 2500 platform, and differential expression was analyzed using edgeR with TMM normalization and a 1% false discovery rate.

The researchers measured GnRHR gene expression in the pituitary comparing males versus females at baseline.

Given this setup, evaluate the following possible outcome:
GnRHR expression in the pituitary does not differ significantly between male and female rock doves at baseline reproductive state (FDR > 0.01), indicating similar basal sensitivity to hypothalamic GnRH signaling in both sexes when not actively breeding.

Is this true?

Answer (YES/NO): NO